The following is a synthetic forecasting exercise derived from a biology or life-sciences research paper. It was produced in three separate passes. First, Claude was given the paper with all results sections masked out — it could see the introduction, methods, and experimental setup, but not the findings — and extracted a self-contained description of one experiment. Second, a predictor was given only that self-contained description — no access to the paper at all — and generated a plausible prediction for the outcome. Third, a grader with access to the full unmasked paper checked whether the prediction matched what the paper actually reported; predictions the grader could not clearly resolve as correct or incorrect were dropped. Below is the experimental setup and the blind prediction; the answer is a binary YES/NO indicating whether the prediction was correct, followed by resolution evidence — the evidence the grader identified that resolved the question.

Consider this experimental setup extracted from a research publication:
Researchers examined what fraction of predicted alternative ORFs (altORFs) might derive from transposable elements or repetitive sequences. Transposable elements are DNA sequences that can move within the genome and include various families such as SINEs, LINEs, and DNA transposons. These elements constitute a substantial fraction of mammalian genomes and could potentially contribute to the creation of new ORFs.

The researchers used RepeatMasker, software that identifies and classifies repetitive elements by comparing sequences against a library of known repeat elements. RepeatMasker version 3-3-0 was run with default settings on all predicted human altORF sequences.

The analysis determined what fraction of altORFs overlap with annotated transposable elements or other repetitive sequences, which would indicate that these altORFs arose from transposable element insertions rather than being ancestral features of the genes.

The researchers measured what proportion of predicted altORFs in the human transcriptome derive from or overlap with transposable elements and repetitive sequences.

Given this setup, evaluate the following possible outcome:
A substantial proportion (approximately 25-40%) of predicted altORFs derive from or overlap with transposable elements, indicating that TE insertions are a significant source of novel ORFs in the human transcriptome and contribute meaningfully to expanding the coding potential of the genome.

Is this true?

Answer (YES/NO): NO